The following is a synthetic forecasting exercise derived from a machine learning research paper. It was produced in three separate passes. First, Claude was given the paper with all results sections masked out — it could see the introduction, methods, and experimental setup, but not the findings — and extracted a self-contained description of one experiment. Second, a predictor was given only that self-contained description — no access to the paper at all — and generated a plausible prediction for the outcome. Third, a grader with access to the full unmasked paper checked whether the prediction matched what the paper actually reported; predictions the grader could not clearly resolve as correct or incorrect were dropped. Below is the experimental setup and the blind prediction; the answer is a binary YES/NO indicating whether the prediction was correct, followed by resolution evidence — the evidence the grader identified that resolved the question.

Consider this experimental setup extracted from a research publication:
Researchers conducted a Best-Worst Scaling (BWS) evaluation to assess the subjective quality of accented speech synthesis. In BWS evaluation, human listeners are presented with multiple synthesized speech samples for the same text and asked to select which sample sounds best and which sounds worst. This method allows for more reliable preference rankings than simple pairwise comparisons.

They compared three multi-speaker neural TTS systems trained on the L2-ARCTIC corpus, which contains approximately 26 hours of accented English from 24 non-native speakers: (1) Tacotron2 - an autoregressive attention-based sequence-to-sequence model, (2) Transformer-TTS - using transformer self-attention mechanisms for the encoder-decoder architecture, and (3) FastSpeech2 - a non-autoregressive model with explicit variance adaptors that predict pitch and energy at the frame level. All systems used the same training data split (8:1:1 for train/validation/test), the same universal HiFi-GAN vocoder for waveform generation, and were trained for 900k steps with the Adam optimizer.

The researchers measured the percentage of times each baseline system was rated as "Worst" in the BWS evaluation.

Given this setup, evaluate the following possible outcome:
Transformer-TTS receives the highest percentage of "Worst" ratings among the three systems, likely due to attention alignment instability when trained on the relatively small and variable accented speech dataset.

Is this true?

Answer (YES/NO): NO